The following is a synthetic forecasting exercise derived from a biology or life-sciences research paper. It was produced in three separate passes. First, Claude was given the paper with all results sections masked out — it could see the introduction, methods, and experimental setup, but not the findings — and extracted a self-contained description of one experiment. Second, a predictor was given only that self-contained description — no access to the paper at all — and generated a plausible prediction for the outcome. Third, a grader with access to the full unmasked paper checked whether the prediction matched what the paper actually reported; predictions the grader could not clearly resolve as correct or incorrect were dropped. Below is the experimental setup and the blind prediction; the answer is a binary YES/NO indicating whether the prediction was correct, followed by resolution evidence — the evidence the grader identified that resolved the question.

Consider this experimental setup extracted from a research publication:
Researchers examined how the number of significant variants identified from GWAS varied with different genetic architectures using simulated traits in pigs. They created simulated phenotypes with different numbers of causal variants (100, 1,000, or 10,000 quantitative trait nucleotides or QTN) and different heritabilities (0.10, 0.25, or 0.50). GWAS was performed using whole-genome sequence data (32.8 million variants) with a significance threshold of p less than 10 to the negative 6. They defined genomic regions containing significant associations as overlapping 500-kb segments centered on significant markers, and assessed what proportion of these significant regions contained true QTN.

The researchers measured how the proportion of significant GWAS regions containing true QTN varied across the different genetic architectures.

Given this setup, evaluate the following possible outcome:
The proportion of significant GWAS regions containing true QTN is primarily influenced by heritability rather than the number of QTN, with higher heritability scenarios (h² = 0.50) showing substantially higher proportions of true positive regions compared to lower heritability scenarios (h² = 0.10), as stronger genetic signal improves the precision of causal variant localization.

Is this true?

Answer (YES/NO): NO